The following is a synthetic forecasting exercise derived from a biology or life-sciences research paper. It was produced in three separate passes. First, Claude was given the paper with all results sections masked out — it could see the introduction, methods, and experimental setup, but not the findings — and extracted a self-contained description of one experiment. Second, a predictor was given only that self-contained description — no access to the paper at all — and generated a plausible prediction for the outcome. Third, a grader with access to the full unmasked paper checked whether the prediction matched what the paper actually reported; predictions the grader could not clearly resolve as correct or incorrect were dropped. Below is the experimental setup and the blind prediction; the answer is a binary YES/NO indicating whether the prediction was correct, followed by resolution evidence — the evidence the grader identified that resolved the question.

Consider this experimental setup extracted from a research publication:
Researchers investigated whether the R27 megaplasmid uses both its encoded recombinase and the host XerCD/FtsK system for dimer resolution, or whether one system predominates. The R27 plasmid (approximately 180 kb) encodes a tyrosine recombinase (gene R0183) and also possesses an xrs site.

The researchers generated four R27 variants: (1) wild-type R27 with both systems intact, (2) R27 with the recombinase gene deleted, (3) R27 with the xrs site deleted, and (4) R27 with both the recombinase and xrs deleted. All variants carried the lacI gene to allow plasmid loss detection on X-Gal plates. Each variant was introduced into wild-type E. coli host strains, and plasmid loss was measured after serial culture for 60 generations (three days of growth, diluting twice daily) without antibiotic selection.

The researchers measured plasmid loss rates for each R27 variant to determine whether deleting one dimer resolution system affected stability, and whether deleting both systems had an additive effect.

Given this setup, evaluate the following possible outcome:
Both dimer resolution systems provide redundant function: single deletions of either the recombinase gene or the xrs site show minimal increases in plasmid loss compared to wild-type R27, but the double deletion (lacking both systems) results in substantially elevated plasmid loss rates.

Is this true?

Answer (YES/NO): YES